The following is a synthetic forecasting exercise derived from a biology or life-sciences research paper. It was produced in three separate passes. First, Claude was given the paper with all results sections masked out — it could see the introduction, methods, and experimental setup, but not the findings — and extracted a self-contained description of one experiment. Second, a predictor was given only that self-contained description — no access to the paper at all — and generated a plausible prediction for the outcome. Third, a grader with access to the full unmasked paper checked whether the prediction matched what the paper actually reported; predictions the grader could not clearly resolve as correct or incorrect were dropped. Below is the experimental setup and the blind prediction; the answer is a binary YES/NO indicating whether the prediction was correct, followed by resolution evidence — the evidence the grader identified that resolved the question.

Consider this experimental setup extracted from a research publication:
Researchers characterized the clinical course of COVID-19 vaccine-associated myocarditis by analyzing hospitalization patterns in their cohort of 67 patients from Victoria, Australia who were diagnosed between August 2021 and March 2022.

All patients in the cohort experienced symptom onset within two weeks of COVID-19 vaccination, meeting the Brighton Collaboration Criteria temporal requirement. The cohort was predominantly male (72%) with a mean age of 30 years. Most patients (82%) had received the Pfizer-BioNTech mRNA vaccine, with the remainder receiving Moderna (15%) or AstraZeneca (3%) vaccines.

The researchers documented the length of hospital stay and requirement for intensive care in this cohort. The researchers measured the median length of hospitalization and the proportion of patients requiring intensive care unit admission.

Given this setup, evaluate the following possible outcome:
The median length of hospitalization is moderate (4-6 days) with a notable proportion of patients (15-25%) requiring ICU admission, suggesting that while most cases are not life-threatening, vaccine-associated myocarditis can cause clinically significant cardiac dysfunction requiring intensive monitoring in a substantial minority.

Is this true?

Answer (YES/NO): NO